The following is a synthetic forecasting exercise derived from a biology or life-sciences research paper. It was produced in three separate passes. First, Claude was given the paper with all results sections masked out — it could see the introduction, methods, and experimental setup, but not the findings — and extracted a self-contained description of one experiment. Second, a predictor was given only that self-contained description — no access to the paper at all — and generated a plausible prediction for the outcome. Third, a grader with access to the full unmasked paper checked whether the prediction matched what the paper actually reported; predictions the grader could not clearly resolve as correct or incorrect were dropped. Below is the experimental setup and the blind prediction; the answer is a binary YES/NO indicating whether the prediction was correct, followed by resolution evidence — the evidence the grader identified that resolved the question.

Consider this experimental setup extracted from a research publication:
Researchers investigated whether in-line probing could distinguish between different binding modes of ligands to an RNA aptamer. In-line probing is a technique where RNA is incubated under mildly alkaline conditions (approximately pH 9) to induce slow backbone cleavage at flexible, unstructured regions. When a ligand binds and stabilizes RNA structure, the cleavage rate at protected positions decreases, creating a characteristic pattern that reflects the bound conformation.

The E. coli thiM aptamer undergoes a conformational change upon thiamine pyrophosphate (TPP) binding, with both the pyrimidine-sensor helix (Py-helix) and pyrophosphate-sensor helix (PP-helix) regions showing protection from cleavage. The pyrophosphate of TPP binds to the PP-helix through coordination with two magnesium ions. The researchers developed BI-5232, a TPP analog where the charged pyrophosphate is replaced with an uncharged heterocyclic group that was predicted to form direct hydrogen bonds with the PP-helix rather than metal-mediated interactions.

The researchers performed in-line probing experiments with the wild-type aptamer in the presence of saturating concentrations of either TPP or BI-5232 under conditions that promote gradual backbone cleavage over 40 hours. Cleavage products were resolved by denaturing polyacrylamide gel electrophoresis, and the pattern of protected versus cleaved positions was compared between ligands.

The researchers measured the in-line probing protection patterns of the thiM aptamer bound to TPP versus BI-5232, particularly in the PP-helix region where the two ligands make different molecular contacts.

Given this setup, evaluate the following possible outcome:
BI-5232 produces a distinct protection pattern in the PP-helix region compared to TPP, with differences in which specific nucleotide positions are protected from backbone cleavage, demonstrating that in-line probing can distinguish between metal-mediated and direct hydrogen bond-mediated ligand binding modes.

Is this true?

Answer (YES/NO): YES